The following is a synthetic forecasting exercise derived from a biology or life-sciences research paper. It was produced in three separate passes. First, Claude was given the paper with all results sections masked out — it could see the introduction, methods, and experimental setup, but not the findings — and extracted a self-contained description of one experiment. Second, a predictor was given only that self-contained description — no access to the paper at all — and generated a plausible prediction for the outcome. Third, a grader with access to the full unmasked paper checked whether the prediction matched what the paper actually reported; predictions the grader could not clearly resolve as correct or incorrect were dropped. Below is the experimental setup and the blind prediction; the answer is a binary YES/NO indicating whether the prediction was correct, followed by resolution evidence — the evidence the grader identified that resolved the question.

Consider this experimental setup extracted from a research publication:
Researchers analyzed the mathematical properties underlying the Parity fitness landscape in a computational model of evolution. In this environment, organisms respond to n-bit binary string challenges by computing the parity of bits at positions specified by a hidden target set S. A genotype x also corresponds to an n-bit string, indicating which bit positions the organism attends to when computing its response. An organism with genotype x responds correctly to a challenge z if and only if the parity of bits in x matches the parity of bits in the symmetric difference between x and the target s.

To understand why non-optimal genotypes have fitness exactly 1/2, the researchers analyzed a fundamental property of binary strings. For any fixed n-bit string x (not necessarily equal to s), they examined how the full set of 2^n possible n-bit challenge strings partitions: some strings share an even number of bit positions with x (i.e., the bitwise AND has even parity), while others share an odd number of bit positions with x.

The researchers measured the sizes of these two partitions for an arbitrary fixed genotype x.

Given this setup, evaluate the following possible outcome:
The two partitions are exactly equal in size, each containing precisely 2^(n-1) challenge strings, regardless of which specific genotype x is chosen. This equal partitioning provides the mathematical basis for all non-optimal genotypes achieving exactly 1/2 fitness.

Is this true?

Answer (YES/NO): YES